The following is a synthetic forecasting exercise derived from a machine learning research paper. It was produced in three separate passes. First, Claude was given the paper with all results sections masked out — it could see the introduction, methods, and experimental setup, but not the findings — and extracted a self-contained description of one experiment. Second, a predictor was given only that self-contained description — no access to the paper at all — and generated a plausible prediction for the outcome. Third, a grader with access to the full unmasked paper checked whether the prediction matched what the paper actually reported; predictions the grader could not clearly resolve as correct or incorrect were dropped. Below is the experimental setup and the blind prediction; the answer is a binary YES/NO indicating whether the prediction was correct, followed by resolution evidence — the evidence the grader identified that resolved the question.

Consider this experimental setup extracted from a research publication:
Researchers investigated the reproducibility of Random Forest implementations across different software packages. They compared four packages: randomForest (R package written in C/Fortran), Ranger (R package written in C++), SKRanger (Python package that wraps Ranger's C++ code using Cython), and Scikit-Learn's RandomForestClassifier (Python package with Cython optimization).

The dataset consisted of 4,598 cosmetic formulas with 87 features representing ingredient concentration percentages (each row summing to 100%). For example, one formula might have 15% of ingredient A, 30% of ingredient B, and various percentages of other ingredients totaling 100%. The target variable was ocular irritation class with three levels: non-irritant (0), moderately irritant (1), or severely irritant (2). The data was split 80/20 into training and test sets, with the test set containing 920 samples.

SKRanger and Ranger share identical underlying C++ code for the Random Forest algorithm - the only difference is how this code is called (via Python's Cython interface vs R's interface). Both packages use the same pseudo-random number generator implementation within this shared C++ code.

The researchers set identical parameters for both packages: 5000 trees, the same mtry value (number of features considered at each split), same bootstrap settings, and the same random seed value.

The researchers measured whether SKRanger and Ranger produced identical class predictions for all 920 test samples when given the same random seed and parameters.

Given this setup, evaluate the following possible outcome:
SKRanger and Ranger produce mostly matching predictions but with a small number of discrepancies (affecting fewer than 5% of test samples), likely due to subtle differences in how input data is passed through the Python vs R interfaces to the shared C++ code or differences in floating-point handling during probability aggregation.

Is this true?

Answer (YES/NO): YES